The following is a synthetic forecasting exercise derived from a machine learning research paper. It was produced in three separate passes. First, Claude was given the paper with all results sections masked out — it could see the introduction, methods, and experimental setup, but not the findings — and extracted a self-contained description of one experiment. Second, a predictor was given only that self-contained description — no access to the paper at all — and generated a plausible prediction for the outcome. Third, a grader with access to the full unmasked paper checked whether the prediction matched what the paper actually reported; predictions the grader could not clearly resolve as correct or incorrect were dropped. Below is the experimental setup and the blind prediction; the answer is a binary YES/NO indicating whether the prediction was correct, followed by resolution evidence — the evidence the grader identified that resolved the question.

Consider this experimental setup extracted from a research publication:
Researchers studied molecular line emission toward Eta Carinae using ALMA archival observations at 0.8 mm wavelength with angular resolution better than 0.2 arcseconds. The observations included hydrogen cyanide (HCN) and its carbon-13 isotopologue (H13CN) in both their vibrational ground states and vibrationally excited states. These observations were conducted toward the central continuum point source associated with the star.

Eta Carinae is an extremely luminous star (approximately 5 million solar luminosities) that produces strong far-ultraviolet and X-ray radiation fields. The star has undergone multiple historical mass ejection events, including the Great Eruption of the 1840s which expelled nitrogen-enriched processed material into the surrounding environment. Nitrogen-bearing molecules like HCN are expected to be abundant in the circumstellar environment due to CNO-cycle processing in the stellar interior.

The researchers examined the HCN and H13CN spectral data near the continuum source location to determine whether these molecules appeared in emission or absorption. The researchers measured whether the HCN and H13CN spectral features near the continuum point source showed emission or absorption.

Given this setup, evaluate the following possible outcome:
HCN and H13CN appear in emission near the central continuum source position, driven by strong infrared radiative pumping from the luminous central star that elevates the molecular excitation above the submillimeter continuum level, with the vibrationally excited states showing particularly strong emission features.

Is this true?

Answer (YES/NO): NO